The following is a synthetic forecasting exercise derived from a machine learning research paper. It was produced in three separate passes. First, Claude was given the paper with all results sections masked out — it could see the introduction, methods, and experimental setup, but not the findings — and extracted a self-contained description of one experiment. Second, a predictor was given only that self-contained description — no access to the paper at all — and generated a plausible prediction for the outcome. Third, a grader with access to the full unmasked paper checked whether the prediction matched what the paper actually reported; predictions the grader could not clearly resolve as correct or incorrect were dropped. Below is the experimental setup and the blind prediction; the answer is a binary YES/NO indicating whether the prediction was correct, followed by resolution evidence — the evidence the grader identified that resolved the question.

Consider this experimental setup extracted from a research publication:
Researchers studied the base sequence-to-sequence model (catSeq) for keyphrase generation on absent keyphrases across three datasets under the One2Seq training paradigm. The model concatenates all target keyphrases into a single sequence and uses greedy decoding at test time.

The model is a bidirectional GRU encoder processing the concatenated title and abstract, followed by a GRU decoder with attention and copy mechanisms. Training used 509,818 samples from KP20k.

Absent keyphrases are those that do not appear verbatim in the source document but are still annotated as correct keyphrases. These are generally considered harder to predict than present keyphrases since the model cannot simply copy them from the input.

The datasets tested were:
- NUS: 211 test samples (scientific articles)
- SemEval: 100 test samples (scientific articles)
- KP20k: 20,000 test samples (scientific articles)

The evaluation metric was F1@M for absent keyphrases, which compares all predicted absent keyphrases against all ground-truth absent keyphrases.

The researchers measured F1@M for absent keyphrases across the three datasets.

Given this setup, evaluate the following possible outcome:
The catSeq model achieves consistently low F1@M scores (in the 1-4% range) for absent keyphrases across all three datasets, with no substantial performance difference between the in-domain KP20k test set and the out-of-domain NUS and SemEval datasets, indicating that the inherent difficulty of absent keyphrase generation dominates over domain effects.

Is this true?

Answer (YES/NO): YES